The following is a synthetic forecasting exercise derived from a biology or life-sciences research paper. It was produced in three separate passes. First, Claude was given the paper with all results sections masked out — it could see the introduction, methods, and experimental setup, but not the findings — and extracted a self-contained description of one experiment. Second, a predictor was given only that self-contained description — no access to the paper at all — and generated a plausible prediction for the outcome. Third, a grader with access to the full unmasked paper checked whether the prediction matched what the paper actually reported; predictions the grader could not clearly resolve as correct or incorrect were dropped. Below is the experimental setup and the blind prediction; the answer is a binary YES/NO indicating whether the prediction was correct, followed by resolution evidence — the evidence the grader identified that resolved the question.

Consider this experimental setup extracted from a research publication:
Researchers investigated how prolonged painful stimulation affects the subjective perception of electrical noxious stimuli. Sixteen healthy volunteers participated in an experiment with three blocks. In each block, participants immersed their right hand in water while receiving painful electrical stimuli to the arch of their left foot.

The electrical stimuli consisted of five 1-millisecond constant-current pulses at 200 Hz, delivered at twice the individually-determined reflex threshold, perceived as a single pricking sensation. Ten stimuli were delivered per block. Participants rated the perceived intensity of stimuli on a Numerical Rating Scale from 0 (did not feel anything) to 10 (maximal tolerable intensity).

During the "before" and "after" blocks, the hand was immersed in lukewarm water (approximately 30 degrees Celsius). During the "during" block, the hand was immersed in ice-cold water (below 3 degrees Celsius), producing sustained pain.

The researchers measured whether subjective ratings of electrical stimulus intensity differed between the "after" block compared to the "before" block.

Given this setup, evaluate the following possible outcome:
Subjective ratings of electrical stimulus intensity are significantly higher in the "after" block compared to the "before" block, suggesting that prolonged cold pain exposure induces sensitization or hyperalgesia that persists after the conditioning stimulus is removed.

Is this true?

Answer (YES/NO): YES